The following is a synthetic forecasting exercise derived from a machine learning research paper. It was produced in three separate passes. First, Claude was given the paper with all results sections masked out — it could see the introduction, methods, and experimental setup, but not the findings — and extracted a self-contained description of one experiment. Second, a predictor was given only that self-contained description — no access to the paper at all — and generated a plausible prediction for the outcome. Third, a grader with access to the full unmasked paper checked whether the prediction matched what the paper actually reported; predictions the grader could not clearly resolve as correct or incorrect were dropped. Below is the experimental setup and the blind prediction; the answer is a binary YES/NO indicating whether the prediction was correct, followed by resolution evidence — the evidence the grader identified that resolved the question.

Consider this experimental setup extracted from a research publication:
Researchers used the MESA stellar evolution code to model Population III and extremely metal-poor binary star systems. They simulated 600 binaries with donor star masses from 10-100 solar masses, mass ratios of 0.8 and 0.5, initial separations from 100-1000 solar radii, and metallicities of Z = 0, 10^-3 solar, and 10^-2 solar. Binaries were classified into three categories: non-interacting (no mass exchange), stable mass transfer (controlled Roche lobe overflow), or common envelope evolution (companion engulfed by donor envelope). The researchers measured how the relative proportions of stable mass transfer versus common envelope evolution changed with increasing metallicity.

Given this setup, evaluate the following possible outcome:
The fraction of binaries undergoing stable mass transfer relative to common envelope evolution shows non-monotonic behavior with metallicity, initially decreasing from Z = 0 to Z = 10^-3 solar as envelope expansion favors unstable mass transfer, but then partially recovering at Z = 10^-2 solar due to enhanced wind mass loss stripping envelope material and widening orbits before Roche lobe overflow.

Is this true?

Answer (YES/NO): NO